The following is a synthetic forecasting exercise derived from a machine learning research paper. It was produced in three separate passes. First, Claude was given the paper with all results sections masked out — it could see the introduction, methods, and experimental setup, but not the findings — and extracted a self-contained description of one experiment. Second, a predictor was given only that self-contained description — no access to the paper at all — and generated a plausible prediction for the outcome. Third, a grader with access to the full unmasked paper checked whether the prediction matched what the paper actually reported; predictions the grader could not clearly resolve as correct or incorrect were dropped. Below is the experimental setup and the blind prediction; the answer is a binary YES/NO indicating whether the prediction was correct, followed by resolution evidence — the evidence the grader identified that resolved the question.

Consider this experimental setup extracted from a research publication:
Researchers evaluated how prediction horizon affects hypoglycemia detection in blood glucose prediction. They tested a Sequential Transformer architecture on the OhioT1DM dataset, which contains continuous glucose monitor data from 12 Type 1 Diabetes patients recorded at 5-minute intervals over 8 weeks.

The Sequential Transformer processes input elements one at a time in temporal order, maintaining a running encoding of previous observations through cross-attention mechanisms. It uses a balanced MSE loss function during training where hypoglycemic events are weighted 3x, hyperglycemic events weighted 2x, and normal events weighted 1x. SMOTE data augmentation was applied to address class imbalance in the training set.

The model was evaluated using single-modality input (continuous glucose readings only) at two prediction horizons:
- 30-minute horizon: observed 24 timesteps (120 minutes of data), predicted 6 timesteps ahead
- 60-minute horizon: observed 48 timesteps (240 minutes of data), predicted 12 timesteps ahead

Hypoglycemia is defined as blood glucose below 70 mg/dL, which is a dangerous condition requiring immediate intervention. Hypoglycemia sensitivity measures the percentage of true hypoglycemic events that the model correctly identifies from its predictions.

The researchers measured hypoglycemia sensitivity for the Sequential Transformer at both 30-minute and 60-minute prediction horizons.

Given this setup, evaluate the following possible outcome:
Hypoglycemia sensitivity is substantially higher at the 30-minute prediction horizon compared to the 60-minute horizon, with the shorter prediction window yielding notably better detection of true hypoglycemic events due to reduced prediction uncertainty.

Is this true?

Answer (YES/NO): YES